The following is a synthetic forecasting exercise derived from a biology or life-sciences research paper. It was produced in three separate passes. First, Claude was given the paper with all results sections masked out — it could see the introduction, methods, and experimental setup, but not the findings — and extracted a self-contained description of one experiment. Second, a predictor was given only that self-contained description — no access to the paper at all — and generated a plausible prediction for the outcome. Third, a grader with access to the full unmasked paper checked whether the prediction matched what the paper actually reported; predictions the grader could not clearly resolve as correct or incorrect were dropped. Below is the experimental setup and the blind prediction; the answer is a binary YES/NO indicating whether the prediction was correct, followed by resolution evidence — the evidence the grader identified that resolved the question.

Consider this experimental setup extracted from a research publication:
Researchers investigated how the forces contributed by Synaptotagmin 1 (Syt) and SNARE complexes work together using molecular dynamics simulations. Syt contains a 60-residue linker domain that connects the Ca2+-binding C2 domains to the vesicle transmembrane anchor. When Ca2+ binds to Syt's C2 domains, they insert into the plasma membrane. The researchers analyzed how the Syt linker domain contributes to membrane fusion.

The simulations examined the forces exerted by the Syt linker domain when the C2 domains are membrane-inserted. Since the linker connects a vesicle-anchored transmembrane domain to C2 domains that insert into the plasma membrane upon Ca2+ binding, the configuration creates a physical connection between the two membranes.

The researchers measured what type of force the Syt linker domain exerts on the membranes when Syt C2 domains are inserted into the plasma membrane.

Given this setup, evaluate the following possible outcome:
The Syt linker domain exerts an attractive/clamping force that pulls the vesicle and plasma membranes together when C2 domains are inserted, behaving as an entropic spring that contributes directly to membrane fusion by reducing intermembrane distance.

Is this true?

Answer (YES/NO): YES